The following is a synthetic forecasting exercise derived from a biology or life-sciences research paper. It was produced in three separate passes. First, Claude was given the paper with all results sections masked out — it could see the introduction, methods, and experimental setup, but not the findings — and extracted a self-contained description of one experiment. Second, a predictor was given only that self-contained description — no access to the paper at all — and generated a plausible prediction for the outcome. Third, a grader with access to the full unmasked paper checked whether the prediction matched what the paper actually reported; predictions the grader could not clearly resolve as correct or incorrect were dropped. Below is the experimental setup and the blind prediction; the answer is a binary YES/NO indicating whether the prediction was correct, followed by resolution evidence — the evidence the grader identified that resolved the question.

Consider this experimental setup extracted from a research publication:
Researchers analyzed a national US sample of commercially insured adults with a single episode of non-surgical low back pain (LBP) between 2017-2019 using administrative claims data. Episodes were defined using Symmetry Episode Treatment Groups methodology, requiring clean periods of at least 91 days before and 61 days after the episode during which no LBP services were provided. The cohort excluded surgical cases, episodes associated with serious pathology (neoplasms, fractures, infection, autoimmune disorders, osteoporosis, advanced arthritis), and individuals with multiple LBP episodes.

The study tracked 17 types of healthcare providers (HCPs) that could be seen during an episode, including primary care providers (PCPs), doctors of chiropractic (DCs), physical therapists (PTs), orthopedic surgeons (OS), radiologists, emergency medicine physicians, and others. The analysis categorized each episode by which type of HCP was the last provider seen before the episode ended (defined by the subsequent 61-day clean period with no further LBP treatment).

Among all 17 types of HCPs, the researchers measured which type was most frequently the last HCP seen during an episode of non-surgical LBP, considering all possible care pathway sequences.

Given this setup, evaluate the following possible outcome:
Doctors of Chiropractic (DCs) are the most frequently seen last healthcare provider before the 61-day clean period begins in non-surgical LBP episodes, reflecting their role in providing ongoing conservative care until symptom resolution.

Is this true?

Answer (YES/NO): YES